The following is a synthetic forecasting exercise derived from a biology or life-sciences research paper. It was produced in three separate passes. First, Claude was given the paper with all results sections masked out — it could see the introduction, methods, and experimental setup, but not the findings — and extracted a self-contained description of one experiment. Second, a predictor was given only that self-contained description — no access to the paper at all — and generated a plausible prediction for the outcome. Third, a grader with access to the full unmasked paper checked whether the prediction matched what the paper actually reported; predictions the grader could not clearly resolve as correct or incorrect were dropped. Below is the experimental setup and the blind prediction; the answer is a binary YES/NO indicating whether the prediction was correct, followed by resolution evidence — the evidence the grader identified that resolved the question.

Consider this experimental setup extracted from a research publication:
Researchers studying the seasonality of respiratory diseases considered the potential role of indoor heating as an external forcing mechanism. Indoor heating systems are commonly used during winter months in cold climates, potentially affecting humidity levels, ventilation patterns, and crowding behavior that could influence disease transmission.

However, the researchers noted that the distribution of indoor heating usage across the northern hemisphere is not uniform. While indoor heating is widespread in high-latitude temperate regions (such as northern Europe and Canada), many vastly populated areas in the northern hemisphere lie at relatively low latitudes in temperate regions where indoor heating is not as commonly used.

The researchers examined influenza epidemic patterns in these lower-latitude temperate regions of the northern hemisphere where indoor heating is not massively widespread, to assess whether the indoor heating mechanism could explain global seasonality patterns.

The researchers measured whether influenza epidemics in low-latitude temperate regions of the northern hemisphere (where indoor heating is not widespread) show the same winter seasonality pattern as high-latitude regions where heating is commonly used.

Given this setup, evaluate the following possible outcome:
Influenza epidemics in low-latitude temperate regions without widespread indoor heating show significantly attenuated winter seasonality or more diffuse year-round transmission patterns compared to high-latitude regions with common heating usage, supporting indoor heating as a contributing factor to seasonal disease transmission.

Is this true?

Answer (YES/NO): NO